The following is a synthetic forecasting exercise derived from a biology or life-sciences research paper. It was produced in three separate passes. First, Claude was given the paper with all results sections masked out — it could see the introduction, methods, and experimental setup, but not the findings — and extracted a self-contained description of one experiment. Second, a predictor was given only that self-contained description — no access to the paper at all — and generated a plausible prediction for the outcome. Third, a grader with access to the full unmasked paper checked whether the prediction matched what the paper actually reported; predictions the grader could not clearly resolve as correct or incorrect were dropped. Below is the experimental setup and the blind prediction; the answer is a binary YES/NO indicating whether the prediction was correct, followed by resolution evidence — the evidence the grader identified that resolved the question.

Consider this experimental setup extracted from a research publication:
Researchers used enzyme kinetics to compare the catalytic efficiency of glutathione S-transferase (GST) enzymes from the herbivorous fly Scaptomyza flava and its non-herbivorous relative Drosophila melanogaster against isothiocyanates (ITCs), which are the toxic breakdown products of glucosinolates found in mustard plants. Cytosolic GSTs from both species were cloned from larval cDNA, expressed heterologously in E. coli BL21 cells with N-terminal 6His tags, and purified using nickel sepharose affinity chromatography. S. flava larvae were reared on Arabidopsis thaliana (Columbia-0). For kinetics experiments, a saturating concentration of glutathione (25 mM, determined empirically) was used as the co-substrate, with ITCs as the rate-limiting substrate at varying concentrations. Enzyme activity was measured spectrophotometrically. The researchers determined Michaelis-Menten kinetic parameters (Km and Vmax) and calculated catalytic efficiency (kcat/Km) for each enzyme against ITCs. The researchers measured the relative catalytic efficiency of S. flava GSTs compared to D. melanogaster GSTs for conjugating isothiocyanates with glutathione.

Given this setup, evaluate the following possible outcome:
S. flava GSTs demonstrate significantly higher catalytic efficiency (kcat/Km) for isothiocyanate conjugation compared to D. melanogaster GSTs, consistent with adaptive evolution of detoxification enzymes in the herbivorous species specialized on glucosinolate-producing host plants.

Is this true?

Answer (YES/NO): YES